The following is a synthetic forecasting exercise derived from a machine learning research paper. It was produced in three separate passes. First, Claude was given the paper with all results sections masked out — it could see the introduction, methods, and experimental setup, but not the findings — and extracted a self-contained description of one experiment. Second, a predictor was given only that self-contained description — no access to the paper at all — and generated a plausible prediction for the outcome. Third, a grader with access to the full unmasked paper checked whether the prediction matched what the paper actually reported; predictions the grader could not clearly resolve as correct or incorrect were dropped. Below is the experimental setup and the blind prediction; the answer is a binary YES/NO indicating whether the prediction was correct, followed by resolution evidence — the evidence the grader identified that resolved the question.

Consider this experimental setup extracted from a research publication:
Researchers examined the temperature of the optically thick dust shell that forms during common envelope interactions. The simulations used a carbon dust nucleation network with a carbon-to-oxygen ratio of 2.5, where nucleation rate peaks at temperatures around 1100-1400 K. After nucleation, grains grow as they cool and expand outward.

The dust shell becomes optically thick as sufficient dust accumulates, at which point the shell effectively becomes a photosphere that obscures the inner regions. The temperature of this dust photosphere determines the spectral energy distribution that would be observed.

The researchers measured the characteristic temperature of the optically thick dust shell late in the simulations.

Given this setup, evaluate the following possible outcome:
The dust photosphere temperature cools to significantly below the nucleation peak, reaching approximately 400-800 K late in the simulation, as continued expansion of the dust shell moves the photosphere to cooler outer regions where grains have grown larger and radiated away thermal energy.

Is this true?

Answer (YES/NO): YES